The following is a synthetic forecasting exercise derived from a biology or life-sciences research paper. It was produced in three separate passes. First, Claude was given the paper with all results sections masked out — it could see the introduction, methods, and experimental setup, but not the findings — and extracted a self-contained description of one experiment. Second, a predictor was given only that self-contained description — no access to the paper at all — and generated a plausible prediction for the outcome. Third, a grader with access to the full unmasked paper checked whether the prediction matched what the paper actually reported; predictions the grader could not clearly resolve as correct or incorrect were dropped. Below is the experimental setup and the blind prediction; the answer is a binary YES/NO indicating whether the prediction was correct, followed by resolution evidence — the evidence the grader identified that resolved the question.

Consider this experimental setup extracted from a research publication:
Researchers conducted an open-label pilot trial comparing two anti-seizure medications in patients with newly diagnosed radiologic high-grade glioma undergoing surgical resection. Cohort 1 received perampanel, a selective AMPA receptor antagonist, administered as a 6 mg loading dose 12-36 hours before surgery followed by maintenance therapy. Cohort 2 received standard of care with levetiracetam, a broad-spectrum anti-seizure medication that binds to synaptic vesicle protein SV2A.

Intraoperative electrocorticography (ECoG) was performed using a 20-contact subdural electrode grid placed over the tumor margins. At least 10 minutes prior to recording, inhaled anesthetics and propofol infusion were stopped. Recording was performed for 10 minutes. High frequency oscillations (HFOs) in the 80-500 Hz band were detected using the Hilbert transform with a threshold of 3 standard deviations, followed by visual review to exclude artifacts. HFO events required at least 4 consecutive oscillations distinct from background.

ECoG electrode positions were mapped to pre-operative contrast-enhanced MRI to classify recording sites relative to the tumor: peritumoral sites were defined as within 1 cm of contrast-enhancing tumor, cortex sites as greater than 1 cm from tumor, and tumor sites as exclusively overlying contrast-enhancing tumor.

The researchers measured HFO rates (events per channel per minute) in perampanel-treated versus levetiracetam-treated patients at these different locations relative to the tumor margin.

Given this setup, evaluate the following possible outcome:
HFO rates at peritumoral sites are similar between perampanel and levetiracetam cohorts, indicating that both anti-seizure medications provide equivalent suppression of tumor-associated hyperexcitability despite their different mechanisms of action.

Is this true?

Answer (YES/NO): YES